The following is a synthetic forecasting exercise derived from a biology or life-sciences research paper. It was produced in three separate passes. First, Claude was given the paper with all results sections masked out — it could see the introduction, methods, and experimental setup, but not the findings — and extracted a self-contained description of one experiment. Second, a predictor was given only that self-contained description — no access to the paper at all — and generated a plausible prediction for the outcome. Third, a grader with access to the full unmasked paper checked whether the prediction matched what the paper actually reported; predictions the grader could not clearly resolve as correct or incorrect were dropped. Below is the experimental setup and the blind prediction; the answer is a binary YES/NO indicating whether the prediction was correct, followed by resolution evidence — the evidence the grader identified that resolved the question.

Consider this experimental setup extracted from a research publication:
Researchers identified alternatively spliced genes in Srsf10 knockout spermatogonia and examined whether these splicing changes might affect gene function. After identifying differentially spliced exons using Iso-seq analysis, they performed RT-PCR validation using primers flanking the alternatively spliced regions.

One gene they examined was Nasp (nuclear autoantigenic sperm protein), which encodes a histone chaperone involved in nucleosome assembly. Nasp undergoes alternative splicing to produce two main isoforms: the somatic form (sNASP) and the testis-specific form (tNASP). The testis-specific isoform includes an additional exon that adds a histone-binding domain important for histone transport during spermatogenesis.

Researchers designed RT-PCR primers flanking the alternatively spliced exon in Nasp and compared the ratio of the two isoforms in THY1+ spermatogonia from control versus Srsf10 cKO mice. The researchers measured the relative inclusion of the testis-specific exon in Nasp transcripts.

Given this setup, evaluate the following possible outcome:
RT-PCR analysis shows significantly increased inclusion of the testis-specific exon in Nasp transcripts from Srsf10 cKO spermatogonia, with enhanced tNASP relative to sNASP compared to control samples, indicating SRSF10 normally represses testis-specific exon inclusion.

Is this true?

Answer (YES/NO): NO